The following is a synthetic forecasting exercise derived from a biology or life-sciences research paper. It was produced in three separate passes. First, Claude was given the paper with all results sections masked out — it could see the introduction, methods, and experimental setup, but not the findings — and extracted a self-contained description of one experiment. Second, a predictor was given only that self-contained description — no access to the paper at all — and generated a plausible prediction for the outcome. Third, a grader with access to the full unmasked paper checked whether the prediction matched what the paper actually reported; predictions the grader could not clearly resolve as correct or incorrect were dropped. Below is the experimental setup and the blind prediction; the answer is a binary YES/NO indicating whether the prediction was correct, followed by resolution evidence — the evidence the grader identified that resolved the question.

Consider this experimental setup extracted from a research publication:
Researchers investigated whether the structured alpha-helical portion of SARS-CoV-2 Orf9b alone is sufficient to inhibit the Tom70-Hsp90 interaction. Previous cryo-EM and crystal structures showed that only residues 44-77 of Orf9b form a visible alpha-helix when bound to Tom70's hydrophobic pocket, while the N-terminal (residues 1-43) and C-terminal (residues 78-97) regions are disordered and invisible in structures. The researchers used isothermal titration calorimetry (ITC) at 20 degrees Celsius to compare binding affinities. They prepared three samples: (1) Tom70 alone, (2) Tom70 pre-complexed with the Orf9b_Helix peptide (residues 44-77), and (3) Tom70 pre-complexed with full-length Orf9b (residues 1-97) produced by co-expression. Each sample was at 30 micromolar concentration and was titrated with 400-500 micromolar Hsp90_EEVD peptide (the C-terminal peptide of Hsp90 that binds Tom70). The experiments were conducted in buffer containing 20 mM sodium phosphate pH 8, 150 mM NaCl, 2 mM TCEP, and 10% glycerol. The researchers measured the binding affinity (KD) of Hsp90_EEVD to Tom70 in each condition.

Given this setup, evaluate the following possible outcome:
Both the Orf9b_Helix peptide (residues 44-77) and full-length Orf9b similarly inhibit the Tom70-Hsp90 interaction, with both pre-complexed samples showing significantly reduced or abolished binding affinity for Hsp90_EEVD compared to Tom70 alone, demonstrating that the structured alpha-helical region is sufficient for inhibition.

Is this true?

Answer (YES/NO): NO